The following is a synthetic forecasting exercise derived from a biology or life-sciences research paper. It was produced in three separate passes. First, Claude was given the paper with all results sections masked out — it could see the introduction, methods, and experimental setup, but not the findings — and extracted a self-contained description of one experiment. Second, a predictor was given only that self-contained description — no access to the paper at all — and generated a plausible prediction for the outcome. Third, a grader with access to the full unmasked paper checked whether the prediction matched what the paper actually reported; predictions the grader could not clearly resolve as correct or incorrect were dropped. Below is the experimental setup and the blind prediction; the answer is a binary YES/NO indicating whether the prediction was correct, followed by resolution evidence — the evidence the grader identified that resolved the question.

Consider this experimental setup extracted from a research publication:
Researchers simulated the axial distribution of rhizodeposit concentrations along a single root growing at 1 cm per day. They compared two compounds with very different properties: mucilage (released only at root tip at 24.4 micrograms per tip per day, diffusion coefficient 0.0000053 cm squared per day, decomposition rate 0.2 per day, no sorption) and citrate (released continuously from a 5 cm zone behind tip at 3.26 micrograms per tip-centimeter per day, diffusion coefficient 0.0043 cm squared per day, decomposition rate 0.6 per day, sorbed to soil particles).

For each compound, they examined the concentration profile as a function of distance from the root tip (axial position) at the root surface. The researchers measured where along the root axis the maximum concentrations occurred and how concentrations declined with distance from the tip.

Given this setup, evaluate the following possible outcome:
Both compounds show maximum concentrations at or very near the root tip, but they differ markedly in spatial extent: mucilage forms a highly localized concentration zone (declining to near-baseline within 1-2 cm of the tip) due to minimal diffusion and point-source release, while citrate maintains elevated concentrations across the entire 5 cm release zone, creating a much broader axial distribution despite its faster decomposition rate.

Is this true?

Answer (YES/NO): NO